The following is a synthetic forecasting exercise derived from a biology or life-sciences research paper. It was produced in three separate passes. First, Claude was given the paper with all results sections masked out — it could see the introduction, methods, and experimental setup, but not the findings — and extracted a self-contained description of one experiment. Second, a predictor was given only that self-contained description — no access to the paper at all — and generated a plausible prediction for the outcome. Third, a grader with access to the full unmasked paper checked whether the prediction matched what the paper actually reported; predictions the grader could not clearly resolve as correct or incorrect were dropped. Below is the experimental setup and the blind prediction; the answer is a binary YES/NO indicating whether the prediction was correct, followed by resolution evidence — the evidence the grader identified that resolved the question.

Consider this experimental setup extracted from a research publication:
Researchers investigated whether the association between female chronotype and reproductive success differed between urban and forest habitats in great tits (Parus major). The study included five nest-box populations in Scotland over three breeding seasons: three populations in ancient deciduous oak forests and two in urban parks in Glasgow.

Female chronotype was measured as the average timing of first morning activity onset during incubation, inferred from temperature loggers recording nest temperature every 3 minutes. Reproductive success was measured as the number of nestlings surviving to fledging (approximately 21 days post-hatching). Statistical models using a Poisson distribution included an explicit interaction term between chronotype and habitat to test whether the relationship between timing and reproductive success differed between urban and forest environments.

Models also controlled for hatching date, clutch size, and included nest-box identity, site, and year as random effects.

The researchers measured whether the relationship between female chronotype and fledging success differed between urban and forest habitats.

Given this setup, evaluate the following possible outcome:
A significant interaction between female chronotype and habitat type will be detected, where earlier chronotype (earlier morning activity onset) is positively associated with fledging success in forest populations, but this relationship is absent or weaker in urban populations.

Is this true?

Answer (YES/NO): NO